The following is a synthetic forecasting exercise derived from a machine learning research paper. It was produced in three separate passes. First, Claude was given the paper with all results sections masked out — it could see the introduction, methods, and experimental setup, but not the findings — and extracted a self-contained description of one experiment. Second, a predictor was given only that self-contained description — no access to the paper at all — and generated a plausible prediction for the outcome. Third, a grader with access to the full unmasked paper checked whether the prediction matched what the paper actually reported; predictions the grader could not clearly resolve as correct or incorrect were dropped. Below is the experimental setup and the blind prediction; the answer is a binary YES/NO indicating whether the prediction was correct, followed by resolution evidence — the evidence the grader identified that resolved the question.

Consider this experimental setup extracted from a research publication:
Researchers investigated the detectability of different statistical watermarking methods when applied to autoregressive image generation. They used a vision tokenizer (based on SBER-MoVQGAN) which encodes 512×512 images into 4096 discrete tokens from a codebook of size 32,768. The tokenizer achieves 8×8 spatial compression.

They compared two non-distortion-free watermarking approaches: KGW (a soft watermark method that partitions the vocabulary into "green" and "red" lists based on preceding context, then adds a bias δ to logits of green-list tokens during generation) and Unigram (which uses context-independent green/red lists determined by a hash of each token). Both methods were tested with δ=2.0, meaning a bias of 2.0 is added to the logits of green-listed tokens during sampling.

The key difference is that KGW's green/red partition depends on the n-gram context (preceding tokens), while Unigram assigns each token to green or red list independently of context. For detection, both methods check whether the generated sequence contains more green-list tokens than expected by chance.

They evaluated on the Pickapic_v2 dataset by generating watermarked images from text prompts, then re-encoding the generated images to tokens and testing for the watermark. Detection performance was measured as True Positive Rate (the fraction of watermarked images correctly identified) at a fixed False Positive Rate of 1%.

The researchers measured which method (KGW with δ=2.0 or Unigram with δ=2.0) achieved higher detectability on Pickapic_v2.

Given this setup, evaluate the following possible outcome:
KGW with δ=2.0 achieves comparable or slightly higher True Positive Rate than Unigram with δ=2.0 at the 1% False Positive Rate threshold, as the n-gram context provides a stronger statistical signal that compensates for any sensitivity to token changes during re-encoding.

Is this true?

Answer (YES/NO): NO